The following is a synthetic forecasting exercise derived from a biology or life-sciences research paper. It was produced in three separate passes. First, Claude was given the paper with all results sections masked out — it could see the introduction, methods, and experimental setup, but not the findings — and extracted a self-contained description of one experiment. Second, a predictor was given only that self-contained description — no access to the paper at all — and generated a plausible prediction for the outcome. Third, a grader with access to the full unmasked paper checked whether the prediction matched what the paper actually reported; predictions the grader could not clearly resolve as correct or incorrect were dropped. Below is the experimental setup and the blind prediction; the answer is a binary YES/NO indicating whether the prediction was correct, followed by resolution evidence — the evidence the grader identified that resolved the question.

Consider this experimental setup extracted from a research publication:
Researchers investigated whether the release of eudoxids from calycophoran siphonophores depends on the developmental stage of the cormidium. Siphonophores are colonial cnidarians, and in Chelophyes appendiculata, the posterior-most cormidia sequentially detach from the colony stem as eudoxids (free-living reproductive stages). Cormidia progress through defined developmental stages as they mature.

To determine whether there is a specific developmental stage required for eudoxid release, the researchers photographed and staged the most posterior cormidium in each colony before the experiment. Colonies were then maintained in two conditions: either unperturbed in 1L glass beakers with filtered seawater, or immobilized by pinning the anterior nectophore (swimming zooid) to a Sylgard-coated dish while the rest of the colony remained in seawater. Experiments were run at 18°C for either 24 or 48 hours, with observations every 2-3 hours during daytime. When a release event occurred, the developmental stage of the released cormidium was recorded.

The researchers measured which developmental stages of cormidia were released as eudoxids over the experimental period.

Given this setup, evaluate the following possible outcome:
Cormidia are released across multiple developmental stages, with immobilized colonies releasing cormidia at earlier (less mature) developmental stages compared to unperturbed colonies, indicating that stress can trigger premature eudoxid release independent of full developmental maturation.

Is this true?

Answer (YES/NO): NO